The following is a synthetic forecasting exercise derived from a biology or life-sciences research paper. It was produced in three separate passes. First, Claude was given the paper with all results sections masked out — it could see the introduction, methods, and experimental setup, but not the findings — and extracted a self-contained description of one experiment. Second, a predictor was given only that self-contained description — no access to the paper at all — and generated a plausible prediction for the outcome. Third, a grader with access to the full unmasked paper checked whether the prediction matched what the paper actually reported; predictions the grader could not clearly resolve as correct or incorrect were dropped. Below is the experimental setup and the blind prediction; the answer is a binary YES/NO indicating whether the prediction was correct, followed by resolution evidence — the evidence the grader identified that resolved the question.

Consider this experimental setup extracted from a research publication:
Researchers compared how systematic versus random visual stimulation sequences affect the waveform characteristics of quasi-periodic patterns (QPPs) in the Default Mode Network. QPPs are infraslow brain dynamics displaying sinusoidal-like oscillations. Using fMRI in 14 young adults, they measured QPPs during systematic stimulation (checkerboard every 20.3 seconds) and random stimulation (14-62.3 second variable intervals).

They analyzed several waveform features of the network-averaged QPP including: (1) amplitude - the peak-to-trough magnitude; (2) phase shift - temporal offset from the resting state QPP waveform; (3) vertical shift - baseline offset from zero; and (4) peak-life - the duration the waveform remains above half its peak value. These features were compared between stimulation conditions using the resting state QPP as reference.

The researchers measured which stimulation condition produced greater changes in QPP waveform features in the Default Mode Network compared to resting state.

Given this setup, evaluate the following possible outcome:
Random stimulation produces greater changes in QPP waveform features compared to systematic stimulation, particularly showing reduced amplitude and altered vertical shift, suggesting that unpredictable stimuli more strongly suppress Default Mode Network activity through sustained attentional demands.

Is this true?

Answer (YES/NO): NO